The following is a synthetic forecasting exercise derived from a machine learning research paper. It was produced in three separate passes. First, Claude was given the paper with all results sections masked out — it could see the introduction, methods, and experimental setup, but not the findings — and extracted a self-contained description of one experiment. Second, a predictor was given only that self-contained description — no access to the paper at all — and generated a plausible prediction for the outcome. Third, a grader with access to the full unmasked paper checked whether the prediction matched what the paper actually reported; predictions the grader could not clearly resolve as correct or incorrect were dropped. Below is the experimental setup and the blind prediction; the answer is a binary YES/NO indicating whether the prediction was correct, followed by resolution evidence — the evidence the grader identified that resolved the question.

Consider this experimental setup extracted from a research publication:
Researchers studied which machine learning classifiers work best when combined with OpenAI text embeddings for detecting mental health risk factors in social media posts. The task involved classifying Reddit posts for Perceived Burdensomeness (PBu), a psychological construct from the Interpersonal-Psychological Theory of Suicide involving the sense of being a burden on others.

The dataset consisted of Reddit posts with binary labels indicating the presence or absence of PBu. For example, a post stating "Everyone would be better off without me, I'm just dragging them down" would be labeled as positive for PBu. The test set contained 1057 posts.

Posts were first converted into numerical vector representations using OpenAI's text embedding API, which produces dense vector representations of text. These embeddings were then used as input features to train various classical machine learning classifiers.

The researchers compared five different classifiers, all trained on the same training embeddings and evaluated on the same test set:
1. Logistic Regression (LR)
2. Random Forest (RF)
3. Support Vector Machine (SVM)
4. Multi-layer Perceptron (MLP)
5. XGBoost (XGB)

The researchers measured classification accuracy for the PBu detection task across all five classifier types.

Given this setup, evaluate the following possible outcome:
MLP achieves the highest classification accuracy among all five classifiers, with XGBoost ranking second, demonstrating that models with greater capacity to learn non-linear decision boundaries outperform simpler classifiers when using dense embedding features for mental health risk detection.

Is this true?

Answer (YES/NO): NO